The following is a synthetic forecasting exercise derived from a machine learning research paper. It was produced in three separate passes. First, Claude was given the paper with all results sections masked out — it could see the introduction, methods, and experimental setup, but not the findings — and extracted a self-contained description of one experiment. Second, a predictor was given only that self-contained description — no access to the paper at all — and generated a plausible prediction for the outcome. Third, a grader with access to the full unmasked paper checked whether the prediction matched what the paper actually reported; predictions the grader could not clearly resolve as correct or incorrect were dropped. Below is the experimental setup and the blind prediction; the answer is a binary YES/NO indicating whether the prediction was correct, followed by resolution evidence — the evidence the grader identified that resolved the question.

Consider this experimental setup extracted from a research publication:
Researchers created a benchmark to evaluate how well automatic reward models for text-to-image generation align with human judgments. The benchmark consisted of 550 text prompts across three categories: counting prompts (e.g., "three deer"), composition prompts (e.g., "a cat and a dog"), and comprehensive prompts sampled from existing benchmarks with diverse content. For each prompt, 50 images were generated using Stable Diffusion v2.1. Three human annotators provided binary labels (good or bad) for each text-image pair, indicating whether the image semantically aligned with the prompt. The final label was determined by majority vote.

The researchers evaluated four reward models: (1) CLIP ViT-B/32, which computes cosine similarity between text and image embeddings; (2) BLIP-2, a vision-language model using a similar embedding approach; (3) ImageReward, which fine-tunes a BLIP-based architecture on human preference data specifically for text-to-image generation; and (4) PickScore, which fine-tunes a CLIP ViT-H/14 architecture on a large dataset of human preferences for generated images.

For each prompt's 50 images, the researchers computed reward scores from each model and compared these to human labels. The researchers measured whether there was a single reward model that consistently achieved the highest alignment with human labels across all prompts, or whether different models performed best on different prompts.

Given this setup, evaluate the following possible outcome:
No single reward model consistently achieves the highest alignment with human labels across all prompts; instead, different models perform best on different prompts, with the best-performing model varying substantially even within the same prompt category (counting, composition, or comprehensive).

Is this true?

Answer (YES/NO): NO